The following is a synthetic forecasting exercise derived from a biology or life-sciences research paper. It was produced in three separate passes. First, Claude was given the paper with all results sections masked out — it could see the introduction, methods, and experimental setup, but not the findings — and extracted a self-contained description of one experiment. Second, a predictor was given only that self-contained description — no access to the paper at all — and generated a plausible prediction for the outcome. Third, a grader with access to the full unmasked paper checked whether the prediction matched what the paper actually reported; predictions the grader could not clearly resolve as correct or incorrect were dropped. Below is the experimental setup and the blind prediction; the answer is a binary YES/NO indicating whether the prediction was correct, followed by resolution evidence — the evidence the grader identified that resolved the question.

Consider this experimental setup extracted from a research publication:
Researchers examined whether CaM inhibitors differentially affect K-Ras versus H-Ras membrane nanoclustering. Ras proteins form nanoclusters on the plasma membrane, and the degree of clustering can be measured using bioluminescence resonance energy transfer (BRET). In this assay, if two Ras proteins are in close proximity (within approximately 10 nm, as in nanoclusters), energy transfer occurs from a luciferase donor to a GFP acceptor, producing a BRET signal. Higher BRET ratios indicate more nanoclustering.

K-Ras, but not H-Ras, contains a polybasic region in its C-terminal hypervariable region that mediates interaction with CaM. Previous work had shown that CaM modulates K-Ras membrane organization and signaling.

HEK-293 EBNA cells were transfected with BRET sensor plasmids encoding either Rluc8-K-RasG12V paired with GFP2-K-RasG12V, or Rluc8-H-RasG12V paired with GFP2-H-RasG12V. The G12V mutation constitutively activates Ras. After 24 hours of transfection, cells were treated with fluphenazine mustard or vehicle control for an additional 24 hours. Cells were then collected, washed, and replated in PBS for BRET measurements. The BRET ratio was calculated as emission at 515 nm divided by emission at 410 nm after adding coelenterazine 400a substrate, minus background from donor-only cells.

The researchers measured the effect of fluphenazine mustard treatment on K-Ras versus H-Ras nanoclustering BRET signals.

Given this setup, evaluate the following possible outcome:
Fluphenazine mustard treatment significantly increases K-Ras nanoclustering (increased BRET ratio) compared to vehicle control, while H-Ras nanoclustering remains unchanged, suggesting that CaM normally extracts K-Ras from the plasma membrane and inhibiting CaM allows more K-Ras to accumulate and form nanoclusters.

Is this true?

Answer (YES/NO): NO